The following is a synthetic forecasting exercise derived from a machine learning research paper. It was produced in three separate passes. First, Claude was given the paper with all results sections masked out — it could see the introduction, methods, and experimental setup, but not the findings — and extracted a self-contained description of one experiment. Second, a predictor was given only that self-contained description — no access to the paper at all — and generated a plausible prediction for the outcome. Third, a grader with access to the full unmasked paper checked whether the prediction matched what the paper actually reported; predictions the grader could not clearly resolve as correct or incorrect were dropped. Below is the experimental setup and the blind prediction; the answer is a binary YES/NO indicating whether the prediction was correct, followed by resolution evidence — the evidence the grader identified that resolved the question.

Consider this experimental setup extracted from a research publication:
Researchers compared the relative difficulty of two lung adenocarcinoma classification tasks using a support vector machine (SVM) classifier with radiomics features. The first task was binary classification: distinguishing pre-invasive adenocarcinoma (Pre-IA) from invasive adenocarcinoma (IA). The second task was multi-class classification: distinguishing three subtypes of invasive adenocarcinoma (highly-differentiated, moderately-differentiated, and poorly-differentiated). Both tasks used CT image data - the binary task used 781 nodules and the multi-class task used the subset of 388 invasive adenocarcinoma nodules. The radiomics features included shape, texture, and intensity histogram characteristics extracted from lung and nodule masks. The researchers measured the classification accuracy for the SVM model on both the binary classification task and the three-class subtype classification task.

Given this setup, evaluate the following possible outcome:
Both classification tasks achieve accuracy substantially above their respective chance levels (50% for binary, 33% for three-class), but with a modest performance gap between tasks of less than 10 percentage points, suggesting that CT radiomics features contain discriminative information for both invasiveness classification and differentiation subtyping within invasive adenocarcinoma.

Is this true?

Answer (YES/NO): NO